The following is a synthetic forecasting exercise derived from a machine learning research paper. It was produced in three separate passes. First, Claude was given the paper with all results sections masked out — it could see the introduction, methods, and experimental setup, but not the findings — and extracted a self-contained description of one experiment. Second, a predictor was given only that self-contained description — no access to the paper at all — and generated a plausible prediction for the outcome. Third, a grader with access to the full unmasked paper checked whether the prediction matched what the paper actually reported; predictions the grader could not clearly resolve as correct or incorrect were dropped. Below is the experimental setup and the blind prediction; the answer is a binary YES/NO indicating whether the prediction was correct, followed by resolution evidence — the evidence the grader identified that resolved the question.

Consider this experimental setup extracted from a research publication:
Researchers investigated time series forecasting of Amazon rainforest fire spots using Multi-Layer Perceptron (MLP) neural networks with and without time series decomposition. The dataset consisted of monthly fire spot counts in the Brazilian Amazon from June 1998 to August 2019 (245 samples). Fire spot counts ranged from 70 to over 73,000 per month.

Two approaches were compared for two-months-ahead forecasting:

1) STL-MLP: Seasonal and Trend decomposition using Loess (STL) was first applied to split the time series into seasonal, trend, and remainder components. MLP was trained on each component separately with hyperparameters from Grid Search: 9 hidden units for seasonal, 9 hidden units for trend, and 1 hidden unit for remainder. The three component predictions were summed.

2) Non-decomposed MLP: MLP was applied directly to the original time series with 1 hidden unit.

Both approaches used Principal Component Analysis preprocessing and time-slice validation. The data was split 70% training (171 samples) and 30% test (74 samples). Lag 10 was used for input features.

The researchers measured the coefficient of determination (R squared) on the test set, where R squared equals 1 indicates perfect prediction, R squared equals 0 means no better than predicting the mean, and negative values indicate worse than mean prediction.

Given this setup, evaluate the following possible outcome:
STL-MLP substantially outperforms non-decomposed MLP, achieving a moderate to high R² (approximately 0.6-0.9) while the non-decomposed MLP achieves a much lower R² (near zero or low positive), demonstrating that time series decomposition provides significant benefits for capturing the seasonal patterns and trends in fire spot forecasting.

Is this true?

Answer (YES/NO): NO